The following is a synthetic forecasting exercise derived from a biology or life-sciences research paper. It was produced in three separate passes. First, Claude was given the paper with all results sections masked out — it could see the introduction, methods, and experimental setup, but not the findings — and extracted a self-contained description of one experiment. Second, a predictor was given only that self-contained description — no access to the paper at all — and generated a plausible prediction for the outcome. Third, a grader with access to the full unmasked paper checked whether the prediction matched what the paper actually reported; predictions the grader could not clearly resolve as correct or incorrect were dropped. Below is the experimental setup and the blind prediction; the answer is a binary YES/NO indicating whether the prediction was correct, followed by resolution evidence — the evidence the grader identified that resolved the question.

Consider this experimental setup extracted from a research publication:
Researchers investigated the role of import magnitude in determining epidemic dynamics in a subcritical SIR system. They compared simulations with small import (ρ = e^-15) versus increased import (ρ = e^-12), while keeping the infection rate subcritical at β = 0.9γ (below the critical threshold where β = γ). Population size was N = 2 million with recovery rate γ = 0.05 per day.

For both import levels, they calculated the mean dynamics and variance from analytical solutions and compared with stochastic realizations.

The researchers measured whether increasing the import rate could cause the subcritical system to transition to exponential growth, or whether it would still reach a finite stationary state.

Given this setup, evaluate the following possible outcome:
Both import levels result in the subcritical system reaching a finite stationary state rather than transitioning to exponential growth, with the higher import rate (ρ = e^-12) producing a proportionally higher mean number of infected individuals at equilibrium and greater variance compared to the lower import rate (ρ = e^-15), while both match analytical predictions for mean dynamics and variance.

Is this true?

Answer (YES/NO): YES